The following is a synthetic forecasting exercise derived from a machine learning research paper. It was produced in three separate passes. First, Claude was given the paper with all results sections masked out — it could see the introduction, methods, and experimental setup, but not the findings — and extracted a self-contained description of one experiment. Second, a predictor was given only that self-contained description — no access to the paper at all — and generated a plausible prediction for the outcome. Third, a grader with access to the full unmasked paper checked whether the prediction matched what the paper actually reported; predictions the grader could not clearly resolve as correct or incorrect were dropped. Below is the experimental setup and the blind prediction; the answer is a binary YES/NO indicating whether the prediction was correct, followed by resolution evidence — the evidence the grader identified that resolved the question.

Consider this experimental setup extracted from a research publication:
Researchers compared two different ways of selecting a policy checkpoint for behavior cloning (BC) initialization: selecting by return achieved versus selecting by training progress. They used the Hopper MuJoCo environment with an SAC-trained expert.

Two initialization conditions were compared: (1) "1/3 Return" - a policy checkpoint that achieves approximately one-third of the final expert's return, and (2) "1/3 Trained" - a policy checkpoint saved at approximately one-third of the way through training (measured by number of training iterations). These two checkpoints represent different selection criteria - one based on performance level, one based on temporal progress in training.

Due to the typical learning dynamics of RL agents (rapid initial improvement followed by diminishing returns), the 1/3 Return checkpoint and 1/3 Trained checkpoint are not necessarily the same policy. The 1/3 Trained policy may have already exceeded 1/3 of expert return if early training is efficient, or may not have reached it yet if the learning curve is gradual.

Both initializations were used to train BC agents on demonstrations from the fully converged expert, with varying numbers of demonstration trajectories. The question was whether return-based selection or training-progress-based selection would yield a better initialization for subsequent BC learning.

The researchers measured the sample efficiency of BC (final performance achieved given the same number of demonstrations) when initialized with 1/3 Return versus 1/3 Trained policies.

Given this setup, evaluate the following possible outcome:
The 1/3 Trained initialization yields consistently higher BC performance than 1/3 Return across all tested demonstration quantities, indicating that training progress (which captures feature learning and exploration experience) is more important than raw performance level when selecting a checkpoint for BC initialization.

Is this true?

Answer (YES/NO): YES